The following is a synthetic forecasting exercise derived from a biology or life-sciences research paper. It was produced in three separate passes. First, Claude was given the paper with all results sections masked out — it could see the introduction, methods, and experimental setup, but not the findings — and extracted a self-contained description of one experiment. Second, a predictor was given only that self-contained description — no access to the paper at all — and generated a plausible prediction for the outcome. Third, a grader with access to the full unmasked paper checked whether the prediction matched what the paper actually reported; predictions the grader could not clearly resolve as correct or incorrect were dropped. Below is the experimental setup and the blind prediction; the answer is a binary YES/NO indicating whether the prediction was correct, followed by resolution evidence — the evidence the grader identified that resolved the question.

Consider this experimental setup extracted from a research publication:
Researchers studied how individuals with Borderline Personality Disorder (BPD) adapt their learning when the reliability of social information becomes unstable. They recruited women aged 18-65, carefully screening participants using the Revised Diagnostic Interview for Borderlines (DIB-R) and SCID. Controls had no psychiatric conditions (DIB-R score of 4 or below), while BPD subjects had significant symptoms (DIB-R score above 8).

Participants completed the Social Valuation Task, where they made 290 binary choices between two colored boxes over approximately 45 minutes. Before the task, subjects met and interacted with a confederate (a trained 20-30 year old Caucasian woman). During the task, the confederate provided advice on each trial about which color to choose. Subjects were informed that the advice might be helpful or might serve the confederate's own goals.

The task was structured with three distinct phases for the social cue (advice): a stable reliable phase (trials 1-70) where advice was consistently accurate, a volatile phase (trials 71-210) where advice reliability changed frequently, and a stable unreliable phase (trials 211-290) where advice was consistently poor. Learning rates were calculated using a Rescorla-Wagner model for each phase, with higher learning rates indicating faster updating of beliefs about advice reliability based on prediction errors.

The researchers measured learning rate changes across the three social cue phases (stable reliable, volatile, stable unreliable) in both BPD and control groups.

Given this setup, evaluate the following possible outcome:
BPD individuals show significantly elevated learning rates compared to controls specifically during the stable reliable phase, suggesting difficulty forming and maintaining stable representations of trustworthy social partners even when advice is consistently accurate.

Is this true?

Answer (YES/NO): NO